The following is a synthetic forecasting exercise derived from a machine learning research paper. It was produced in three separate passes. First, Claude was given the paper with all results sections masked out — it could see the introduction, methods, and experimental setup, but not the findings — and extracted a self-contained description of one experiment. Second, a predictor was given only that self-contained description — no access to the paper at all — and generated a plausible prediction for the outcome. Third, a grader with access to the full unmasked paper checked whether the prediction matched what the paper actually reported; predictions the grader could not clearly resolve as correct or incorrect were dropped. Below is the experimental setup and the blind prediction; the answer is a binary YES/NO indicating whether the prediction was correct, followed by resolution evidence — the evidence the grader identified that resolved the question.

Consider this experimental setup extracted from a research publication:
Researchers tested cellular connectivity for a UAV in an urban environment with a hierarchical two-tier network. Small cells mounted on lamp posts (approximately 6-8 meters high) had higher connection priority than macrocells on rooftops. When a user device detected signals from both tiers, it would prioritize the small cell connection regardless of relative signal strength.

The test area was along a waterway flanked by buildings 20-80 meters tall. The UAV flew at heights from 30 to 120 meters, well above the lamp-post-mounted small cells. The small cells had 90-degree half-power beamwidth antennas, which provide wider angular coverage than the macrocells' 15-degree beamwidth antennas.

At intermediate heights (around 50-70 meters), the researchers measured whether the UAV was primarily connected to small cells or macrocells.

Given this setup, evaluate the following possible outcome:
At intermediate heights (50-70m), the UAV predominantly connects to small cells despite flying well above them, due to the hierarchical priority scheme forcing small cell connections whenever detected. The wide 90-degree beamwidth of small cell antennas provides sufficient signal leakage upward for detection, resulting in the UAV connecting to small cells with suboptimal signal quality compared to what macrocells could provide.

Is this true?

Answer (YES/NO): YES